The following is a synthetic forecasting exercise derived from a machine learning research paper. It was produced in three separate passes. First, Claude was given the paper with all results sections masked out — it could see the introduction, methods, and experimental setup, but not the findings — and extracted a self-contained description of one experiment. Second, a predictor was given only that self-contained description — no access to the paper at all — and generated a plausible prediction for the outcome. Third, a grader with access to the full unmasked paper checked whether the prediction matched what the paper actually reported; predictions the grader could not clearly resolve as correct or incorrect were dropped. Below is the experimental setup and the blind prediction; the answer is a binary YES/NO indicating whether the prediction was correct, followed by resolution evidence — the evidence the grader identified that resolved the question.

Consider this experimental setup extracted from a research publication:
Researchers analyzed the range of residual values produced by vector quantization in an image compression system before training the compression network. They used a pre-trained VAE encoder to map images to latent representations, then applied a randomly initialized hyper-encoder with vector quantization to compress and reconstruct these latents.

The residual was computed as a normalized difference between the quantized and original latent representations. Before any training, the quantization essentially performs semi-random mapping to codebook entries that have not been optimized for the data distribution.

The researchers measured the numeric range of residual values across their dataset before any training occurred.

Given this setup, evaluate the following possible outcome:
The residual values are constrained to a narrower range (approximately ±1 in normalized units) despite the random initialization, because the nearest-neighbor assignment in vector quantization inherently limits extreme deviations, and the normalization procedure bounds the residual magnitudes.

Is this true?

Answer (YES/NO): NO